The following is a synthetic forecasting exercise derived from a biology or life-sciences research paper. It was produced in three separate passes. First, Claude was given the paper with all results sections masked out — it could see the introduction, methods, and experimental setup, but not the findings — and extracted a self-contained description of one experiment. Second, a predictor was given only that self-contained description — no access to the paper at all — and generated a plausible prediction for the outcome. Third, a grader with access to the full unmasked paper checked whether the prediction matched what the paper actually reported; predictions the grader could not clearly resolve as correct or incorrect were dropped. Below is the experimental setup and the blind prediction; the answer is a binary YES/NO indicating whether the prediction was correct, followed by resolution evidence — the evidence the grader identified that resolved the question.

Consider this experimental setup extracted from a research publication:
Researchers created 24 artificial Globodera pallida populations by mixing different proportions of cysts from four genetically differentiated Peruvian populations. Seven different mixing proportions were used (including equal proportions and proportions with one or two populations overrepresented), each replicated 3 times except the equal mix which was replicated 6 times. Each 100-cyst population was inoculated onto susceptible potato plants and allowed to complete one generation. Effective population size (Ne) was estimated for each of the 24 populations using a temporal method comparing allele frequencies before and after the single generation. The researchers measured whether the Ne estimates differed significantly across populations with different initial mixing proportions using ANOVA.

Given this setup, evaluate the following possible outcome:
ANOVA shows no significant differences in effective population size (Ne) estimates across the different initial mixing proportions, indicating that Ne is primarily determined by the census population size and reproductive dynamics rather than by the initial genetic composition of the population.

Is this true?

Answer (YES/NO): NO